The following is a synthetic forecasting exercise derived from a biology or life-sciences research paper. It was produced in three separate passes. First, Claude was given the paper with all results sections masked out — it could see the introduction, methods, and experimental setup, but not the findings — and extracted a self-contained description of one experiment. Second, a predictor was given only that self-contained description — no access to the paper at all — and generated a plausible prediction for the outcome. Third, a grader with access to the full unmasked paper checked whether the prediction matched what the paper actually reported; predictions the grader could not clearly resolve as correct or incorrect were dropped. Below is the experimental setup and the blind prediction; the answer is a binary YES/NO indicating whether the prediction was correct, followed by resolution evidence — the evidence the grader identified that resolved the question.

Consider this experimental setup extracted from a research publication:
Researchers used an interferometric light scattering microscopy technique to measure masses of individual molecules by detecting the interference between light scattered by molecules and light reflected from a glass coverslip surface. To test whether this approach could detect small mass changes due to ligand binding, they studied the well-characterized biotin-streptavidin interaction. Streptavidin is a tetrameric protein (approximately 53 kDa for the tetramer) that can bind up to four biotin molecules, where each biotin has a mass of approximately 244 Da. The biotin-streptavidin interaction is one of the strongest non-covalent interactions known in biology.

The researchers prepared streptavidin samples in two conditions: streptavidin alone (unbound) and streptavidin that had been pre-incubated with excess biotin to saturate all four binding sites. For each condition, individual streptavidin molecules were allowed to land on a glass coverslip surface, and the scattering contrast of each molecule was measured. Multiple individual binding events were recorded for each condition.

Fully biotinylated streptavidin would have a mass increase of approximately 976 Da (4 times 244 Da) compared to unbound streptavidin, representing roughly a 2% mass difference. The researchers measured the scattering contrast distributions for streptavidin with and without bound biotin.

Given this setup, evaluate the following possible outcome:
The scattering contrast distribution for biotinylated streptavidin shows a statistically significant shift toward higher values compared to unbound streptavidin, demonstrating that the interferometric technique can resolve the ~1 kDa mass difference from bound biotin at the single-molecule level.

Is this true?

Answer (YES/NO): YES